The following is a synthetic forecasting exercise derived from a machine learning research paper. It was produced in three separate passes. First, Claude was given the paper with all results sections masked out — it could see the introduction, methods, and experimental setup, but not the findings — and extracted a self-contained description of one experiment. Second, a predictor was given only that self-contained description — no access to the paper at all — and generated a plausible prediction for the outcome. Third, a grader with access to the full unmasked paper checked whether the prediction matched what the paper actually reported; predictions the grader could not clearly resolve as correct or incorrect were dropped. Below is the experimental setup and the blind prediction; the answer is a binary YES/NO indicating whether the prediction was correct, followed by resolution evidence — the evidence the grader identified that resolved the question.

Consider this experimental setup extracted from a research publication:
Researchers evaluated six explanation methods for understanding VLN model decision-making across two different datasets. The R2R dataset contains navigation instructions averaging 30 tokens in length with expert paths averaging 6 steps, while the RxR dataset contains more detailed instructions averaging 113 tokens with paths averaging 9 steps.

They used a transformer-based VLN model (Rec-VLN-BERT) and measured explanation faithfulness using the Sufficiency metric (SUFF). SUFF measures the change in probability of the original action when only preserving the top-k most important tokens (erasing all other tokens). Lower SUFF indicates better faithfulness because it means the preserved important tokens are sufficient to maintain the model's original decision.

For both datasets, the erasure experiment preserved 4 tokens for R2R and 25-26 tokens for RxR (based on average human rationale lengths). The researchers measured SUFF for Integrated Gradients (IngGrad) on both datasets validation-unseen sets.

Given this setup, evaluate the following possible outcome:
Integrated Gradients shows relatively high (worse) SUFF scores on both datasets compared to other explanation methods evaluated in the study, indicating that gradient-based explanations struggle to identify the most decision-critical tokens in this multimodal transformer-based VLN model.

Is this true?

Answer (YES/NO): NO